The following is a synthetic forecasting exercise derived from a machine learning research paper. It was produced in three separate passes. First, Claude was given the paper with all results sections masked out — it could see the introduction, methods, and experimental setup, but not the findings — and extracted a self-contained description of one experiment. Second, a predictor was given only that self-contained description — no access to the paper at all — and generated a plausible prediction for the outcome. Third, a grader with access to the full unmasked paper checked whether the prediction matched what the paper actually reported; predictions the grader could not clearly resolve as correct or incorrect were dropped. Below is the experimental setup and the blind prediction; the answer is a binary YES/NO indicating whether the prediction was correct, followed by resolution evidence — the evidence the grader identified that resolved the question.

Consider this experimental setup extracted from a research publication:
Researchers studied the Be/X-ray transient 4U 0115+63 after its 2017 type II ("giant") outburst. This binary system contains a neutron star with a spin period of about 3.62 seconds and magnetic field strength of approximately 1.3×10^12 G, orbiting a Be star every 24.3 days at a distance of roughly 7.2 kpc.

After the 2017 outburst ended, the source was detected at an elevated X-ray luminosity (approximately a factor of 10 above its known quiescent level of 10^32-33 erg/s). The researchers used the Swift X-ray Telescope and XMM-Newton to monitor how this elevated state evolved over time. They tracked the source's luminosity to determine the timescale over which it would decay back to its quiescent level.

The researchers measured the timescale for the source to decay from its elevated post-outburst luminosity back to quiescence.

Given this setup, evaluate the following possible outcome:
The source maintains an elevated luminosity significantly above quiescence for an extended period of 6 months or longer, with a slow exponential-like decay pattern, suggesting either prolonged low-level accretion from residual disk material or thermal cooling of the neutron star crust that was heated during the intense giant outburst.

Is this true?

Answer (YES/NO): NO